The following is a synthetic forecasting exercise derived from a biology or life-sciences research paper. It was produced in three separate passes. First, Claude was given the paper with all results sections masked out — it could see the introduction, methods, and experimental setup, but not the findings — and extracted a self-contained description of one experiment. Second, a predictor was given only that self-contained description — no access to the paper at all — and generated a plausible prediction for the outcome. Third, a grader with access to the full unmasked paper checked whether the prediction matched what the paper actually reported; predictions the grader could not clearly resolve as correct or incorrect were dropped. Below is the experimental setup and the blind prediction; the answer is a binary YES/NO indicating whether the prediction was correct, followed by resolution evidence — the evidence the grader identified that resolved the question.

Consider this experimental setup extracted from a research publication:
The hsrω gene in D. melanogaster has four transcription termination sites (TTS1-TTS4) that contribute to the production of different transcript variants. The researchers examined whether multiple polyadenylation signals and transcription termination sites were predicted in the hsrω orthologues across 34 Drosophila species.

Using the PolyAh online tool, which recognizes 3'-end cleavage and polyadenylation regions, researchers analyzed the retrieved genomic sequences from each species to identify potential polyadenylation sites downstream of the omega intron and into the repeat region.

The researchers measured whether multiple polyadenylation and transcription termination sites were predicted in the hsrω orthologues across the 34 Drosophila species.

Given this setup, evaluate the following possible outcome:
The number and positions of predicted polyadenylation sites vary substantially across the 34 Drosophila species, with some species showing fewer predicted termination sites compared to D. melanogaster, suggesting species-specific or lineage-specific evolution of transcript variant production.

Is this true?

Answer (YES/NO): NO